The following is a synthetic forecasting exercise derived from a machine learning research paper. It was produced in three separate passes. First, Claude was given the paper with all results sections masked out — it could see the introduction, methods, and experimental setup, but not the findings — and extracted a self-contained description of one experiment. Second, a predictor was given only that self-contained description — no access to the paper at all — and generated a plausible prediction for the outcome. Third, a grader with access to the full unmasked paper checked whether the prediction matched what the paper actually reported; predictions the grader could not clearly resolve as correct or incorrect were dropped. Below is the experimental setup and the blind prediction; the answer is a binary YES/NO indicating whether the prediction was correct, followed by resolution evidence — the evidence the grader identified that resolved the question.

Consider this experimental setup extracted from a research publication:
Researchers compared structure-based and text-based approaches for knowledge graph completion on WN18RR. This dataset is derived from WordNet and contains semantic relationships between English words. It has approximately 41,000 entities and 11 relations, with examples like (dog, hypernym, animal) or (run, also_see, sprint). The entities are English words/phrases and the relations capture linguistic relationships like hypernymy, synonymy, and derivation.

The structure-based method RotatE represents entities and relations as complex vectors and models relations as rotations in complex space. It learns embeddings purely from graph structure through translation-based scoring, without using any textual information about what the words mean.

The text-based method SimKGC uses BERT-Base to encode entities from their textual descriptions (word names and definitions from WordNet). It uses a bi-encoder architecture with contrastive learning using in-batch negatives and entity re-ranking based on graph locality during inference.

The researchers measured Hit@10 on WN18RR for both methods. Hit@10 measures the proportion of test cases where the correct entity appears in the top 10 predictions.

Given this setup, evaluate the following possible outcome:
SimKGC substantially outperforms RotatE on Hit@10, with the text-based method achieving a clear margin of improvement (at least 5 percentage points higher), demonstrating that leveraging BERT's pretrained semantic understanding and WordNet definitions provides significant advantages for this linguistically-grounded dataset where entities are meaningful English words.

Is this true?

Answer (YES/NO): YES